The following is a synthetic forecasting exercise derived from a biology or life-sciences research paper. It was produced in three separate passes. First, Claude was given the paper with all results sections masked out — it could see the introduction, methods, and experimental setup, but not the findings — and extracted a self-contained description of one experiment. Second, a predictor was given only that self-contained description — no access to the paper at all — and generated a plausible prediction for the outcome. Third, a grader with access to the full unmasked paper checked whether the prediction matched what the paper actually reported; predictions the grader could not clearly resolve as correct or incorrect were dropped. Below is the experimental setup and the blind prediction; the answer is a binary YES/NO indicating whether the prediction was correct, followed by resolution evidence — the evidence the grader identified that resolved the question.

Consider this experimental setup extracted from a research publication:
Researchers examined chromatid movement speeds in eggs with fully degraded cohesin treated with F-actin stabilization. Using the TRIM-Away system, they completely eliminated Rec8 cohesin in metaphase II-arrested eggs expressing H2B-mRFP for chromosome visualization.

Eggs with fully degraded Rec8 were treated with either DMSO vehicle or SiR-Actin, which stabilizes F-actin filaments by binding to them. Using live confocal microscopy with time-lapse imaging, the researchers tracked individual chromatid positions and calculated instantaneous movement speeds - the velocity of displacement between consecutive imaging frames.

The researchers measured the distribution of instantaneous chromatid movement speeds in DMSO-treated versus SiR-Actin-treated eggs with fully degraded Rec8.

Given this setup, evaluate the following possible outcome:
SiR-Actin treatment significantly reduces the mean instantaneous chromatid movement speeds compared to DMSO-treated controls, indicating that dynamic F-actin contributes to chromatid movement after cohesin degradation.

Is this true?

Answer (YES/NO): NO